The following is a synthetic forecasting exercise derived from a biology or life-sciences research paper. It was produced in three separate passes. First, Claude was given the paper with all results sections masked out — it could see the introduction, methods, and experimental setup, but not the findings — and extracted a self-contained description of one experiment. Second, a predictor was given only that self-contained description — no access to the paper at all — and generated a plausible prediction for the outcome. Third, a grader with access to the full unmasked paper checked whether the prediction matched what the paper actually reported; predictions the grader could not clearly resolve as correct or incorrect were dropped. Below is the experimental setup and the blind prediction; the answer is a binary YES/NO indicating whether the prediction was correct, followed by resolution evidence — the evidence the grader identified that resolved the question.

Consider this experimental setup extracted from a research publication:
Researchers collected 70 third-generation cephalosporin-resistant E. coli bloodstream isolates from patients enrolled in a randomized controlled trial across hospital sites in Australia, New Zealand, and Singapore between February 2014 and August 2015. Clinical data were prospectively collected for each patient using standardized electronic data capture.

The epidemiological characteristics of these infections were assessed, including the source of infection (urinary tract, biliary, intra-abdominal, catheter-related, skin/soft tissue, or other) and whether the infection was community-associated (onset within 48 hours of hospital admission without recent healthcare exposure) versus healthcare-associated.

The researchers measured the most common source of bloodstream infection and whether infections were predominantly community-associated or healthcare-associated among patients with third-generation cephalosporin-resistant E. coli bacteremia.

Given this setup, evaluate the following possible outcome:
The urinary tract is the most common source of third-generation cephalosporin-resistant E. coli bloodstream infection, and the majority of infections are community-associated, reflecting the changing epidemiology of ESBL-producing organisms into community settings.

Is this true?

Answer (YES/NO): YES